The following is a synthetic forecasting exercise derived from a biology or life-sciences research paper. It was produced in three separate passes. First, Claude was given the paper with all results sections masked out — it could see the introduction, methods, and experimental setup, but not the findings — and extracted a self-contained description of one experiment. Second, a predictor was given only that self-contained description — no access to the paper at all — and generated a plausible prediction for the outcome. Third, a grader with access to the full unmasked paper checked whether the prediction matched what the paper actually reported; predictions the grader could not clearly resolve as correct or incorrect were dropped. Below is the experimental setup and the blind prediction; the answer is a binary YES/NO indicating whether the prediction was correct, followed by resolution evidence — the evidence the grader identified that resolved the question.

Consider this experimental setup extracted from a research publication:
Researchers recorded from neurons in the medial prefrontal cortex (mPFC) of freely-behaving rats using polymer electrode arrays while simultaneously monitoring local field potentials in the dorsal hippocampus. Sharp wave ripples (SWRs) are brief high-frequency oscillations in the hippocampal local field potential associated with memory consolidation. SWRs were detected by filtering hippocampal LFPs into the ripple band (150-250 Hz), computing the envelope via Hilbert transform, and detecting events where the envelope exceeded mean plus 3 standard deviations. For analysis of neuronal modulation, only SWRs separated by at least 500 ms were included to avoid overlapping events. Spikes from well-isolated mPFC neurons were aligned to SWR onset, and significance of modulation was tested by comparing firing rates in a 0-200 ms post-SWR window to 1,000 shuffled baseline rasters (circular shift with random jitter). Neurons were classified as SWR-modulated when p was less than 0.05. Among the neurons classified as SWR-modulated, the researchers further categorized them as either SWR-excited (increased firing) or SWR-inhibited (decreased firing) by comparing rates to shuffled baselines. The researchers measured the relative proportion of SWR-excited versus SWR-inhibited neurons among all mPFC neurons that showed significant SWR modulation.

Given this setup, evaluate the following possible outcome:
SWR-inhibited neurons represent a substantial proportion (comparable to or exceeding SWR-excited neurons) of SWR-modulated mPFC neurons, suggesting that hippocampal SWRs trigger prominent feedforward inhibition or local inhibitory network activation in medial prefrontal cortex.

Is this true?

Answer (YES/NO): NO